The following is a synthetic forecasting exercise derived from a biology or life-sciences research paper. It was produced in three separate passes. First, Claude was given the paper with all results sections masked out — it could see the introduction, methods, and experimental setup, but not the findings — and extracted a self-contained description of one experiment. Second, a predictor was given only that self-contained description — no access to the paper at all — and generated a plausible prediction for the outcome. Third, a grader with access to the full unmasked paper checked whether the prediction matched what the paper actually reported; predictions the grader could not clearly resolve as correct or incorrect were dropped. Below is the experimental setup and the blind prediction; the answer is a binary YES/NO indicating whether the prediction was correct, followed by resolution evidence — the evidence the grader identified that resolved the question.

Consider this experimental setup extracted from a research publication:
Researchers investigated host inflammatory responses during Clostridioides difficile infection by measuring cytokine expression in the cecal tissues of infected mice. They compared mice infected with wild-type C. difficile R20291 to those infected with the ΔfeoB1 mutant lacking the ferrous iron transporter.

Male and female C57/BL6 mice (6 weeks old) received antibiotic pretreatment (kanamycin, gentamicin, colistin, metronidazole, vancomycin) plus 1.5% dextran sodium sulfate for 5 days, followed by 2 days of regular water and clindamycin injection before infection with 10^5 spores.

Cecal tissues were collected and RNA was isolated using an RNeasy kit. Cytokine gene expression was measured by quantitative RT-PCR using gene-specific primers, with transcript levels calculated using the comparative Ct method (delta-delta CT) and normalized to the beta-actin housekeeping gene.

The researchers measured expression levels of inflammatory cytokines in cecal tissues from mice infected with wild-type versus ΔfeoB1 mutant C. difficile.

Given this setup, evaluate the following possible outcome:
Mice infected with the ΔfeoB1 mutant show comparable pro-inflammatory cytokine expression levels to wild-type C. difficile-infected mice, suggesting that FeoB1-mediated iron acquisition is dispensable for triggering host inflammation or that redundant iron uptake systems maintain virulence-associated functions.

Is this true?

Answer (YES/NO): NO